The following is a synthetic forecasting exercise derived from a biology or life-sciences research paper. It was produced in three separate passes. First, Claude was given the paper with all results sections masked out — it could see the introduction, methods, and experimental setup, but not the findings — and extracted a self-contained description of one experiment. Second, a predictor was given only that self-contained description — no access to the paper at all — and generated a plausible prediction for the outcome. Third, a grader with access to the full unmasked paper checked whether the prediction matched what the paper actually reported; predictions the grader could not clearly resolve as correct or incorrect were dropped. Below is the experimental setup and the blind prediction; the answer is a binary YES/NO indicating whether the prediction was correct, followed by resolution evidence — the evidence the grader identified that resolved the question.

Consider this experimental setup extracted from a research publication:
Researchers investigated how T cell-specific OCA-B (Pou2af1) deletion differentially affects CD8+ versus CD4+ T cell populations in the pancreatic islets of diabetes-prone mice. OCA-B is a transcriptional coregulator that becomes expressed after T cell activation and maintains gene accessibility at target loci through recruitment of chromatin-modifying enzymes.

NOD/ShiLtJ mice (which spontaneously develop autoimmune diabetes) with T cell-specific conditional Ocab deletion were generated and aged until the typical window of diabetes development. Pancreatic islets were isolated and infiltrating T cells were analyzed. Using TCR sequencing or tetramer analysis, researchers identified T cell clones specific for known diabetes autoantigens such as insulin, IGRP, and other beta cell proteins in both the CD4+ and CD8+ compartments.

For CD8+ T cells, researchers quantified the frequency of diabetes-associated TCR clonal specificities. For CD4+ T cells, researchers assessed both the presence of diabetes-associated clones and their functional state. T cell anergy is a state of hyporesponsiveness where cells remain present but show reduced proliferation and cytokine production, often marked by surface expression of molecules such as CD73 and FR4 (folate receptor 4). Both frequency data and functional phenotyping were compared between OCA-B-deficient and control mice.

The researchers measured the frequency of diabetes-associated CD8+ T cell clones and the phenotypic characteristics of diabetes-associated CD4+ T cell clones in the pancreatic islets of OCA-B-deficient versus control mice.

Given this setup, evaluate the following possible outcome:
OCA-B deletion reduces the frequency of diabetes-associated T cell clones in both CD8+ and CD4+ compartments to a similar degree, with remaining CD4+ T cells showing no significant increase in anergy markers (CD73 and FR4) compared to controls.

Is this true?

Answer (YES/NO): NO